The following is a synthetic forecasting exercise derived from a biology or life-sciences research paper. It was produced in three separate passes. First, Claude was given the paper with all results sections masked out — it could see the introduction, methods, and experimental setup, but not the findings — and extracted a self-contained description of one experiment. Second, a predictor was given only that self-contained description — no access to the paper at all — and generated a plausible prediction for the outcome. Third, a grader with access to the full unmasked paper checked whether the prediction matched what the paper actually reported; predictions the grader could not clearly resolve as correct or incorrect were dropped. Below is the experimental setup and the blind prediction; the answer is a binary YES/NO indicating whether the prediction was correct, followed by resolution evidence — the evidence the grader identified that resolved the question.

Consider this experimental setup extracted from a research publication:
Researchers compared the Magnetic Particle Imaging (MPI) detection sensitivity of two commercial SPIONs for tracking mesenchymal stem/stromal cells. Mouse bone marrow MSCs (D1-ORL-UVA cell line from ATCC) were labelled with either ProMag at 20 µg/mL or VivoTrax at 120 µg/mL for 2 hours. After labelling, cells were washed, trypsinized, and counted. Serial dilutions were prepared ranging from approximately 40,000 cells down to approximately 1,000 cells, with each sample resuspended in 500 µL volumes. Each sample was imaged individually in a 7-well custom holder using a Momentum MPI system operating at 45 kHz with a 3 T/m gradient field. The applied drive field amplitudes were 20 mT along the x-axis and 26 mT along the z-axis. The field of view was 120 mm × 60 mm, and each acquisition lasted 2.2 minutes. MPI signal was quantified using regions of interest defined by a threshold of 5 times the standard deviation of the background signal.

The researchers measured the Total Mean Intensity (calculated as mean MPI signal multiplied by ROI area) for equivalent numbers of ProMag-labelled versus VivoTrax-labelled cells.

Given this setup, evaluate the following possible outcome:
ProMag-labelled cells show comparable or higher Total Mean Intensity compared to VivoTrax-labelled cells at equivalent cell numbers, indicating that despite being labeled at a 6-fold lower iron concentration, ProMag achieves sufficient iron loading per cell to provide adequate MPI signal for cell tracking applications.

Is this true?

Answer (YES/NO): YES